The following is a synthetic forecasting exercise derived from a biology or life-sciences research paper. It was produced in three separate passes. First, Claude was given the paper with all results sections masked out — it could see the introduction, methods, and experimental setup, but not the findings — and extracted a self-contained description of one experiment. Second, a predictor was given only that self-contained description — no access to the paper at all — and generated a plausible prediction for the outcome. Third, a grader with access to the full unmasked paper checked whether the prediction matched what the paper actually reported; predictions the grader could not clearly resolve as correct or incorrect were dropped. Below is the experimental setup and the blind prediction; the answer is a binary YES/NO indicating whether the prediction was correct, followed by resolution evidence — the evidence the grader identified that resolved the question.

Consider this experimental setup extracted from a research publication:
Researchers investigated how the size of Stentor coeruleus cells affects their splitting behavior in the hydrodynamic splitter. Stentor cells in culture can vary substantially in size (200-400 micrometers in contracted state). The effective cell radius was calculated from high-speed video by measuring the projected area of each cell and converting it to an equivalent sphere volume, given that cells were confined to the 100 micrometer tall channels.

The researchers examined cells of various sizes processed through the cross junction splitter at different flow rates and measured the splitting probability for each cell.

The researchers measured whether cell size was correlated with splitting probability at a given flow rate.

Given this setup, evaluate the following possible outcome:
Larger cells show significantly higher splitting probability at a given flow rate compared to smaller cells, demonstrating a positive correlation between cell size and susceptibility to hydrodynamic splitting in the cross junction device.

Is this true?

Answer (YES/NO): YES